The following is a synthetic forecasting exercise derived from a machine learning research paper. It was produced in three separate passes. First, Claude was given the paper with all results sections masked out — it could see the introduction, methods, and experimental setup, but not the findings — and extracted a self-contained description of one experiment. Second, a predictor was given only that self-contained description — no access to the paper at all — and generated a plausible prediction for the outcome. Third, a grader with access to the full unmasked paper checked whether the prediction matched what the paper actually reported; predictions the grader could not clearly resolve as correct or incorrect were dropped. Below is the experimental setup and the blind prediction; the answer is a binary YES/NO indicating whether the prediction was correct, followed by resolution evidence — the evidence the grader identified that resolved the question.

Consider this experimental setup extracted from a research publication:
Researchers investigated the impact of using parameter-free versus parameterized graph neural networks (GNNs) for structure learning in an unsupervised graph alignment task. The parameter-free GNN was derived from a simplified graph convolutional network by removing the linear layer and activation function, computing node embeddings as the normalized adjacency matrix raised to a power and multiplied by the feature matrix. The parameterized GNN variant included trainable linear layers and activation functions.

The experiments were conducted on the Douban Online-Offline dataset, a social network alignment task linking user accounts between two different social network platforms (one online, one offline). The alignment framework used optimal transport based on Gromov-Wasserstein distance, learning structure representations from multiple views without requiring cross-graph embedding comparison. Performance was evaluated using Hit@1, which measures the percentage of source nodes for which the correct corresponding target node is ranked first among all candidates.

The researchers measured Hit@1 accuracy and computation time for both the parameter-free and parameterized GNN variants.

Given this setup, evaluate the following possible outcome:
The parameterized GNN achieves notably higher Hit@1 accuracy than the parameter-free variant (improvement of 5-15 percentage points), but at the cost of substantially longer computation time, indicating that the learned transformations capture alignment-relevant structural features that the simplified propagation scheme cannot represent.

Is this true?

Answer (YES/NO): NO